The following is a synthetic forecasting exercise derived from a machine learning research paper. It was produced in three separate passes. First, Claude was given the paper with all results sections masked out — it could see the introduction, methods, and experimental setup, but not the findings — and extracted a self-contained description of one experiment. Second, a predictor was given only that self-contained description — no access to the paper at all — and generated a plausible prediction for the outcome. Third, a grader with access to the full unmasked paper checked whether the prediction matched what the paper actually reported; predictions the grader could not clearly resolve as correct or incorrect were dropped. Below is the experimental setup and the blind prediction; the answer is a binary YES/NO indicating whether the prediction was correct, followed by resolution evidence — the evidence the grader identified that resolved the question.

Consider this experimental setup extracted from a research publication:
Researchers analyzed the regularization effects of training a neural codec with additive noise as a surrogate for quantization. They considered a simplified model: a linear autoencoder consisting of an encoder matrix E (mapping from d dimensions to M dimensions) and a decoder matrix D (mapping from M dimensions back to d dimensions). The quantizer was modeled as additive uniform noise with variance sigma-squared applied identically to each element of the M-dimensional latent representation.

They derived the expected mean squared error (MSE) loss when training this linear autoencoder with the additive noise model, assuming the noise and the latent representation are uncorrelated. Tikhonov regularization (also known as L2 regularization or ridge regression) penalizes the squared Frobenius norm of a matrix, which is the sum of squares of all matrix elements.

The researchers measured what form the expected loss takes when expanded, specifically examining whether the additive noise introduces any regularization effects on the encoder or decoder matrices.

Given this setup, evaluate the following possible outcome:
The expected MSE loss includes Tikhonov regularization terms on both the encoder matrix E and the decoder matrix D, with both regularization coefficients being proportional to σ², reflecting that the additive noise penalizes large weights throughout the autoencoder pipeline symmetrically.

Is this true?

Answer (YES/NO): NO